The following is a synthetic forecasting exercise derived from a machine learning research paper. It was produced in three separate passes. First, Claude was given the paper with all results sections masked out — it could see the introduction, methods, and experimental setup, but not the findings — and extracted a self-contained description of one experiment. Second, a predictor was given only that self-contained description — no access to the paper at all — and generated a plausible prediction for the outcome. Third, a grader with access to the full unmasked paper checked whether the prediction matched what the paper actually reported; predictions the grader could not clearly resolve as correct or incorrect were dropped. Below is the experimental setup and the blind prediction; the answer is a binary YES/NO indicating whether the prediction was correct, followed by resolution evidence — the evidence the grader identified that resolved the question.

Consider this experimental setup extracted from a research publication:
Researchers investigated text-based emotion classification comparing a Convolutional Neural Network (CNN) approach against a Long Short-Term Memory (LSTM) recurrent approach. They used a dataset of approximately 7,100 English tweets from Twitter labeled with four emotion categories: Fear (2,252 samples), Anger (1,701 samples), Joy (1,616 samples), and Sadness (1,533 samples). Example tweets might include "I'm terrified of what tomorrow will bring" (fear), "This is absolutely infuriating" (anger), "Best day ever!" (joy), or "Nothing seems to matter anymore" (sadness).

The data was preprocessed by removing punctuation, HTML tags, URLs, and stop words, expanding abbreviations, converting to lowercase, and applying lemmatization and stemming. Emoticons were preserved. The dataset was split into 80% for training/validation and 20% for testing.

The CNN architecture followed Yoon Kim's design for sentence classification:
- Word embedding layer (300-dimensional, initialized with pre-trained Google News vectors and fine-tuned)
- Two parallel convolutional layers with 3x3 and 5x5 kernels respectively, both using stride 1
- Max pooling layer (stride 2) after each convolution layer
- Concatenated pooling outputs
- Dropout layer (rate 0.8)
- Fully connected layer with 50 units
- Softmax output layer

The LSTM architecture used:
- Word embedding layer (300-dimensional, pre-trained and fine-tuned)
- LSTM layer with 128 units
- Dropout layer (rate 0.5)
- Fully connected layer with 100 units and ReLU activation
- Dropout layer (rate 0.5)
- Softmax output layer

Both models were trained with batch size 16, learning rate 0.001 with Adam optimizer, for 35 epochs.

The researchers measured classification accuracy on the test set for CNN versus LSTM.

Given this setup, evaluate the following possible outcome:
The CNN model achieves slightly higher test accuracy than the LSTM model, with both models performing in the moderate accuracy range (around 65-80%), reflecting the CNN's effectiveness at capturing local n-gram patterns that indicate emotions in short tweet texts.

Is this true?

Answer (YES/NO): NO